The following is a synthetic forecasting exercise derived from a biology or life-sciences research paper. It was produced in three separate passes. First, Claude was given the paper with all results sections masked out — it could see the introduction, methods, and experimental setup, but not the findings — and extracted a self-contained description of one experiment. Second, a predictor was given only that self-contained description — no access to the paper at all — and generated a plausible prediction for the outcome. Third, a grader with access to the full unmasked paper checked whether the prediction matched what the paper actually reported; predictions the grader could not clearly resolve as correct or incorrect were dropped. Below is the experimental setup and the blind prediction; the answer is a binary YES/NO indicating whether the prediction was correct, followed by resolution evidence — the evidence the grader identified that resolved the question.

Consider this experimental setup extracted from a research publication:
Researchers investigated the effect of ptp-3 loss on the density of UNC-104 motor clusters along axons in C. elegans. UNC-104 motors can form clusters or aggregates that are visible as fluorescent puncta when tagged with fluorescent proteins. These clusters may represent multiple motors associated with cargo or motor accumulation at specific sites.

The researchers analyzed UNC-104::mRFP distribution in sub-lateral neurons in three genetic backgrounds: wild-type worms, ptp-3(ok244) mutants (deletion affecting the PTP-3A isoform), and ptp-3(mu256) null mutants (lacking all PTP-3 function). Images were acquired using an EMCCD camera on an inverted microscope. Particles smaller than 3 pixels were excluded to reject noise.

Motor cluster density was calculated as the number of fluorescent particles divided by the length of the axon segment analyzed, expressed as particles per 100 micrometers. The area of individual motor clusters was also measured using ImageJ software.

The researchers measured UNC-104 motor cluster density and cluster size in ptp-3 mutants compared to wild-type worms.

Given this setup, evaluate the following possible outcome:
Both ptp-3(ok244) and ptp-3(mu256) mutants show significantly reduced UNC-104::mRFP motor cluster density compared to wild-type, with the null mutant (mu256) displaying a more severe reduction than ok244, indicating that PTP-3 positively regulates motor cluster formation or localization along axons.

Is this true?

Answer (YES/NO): NO